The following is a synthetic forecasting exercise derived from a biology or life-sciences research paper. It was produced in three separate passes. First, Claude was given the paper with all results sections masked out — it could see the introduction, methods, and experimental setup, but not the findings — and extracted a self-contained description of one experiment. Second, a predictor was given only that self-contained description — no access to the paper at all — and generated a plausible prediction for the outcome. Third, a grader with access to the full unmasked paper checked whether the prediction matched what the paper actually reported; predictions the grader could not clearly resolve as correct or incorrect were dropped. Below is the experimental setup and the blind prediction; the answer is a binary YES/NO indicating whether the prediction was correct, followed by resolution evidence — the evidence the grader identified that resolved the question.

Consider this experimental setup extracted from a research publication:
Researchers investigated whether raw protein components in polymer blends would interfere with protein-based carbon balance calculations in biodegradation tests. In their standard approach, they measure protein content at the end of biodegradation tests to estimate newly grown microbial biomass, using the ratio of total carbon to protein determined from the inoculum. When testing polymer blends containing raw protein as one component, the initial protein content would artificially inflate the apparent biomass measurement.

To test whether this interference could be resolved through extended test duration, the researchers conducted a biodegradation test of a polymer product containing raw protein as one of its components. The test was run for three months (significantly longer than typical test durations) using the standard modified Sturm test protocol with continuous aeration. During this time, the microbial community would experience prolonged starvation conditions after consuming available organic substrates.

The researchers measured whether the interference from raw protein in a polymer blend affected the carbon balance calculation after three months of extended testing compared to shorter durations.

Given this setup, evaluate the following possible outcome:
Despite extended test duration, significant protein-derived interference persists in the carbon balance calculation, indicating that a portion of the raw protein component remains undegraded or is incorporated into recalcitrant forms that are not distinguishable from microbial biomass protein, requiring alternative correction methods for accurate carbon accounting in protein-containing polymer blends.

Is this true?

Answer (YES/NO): NO